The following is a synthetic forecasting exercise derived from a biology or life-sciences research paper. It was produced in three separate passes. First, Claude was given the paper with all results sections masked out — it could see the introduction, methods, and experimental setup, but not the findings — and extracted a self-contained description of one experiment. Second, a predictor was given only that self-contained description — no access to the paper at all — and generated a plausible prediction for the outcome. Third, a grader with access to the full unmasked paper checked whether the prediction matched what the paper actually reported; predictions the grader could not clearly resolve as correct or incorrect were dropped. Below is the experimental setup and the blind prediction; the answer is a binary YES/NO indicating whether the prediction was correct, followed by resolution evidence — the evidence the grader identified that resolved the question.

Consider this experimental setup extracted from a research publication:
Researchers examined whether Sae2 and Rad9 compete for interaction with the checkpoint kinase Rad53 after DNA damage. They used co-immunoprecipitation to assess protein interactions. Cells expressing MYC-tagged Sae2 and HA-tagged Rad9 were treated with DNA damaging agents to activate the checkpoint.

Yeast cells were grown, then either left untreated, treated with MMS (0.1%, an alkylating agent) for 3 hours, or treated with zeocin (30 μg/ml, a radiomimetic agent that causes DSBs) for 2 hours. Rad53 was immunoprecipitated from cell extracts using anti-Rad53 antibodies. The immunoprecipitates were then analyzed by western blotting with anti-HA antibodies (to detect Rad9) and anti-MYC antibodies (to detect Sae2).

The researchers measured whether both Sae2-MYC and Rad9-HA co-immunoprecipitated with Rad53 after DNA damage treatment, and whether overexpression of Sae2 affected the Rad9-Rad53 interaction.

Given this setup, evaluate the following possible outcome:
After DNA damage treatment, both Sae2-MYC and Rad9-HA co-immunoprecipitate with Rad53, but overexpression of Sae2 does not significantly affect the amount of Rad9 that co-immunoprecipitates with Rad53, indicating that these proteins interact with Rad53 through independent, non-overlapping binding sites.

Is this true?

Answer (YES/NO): NO